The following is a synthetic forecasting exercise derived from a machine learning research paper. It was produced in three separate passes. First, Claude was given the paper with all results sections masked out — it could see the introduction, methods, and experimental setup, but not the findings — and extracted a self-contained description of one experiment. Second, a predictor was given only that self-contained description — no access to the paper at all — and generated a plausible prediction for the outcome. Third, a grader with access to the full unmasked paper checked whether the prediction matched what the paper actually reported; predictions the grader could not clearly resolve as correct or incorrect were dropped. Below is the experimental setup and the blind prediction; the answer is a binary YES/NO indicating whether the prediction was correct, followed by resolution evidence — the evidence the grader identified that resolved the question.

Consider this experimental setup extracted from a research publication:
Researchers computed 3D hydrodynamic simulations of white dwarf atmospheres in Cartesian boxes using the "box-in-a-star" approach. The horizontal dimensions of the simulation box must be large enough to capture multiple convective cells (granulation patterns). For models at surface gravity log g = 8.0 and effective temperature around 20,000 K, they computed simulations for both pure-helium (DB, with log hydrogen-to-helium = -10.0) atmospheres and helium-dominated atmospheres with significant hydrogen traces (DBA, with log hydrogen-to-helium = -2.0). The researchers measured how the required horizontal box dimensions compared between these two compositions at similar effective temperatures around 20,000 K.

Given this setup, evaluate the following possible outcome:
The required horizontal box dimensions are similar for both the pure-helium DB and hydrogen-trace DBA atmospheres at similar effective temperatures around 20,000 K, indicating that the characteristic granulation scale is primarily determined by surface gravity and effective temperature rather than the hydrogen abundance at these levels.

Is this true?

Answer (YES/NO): NO